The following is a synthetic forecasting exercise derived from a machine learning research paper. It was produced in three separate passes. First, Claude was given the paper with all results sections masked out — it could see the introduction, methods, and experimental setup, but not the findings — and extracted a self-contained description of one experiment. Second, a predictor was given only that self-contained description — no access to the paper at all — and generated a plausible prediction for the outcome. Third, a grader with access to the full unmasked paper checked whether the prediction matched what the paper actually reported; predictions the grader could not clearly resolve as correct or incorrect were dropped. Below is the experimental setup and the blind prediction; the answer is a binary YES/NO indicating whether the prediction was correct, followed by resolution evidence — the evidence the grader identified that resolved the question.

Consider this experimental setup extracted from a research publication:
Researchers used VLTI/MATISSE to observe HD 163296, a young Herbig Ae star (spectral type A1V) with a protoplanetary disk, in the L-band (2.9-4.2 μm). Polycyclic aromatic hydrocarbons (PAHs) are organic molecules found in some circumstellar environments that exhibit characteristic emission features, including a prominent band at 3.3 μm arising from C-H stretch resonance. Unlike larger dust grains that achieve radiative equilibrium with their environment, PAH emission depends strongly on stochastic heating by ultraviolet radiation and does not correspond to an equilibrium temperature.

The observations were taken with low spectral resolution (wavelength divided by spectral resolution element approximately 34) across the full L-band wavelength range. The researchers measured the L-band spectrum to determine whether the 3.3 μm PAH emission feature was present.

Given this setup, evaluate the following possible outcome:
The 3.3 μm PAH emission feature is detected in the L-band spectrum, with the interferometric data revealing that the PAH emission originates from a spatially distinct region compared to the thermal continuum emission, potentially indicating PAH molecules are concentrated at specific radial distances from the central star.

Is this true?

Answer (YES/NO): NO